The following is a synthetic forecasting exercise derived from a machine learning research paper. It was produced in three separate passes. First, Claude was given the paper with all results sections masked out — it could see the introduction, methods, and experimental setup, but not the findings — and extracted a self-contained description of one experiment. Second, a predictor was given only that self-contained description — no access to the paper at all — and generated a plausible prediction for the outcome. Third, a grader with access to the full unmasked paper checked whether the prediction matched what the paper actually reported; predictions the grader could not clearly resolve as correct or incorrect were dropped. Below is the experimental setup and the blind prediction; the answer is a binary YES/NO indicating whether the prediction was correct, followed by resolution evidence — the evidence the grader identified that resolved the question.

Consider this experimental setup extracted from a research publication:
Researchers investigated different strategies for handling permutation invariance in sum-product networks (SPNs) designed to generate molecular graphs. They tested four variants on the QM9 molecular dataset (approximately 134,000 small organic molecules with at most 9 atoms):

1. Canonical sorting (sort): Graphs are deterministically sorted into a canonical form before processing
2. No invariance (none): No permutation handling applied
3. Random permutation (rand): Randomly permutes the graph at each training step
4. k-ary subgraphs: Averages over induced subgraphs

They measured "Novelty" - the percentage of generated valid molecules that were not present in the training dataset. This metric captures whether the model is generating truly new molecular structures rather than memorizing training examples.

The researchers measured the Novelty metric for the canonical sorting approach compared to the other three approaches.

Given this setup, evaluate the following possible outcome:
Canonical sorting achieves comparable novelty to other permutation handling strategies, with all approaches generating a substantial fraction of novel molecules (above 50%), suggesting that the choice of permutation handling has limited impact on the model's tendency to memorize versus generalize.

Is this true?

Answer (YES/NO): NO